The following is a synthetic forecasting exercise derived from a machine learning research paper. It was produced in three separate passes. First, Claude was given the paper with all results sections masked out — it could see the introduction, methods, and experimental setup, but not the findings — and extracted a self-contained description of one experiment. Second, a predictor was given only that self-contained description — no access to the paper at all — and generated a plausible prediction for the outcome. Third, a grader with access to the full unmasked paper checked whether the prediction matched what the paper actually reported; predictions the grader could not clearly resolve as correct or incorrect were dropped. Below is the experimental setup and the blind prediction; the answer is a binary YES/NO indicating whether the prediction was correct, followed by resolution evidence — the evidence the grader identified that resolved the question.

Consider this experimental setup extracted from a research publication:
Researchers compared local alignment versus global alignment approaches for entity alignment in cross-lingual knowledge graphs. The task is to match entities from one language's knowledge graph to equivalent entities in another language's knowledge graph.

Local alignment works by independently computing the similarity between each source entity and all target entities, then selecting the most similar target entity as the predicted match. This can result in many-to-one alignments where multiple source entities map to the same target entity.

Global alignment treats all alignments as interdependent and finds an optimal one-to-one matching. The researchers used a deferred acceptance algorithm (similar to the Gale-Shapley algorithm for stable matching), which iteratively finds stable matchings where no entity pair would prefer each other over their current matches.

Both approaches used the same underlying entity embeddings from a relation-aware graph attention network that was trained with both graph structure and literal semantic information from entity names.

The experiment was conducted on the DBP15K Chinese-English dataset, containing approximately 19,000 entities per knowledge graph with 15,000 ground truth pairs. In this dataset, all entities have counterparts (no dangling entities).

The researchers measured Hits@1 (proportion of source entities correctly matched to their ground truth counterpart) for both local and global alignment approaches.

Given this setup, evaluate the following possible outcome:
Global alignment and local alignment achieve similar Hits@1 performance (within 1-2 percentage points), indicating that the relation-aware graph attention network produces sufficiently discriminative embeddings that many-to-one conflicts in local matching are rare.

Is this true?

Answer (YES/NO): NO